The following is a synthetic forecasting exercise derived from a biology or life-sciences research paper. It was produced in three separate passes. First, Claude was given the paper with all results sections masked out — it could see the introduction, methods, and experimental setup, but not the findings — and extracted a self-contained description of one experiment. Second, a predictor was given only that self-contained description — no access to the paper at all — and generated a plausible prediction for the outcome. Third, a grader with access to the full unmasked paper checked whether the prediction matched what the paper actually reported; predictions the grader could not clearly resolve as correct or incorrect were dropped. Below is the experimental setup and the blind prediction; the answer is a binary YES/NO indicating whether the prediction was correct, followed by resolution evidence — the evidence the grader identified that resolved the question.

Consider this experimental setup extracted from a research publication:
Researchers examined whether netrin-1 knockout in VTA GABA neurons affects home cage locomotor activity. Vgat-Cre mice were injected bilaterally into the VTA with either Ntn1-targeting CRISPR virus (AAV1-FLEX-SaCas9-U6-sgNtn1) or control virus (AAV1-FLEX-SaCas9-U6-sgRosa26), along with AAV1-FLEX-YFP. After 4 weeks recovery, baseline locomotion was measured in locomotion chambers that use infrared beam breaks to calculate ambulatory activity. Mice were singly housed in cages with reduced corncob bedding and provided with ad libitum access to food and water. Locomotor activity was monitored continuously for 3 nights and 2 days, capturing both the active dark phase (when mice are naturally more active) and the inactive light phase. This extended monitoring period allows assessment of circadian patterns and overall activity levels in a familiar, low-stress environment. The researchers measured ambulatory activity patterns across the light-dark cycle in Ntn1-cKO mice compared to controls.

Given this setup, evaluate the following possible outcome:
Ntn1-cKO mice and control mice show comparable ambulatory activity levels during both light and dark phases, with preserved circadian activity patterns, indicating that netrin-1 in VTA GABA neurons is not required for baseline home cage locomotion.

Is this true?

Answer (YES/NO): NO